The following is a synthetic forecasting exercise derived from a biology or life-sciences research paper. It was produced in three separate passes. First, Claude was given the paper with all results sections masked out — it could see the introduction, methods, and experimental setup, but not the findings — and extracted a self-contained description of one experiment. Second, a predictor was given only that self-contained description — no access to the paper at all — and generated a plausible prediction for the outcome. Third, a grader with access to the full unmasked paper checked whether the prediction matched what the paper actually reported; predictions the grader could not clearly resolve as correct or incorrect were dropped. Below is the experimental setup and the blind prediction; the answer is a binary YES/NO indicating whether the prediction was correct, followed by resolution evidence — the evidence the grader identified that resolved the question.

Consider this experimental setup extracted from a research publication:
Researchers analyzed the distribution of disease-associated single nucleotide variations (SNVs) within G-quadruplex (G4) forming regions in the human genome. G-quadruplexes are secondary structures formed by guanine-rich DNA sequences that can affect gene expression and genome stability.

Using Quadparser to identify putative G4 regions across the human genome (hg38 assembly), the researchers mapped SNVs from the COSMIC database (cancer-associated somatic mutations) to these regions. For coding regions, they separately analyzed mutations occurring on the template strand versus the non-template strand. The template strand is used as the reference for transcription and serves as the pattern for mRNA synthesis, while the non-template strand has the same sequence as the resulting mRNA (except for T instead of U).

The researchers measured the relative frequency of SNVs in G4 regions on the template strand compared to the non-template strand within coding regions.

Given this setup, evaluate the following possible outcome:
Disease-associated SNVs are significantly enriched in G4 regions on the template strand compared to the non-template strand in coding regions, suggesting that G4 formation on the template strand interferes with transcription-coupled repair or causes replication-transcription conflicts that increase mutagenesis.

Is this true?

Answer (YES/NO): NO